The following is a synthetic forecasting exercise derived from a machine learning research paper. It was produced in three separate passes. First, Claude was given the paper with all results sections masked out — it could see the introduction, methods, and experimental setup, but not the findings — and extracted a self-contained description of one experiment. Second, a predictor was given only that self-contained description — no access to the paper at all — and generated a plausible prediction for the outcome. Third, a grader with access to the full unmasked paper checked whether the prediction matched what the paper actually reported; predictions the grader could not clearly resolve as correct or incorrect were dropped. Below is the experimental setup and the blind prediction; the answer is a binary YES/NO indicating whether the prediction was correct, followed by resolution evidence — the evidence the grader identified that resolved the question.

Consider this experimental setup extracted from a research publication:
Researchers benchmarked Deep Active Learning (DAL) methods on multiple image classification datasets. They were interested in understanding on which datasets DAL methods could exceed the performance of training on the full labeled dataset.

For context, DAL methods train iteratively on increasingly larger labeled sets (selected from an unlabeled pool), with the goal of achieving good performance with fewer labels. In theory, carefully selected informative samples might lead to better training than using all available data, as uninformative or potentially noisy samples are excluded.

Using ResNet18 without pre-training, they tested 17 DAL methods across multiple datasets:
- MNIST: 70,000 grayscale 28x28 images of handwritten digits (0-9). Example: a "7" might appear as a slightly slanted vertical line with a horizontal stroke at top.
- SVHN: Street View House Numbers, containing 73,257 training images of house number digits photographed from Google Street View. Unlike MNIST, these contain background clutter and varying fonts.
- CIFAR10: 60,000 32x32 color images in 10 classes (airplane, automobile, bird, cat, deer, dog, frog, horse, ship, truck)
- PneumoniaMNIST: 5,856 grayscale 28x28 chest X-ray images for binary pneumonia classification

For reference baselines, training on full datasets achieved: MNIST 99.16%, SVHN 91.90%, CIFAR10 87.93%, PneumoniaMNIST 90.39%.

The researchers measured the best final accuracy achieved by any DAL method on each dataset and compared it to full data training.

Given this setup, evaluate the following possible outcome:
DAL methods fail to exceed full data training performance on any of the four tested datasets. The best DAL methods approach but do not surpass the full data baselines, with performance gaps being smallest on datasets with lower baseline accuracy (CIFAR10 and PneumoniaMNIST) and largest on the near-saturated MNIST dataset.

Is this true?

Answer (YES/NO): NO